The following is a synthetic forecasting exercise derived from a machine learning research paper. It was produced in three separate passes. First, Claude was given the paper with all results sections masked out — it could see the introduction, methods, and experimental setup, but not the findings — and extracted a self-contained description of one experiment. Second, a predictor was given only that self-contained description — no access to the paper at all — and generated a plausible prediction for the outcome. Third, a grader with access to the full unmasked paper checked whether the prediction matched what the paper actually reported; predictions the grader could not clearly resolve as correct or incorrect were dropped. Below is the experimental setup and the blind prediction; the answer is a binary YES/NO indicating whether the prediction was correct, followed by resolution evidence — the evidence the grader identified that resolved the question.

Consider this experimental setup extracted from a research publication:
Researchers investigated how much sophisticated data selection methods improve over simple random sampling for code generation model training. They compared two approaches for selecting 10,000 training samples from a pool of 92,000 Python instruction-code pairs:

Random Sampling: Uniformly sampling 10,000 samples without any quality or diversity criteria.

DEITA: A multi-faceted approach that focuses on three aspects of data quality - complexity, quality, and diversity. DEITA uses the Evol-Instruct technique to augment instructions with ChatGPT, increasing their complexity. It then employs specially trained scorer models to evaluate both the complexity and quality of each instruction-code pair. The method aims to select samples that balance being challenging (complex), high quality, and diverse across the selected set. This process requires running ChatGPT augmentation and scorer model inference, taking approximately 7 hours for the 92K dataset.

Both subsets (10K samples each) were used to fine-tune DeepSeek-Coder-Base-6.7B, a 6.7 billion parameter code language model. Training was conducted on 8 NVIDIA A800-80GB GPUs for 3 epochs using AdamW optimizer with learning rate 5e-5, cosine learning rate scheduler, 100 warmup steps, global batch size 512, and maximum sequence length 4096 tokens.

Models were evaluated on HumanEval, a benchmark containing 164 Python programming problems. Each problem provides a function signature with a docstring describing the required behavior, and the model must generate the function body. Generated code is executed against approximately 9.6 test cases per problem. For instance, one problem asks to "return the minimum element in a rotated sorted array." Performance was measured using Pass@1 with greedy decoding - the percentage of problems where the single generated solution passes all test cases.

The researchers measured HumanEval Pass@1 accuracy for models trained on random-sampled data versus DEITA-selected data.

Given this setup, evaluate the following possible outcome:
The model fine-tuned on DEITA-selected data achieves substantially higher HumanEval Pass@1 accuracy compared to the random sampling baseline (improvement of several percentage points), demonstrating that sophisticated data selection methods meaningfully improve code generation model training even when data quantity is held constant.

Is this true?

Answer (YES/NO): NO